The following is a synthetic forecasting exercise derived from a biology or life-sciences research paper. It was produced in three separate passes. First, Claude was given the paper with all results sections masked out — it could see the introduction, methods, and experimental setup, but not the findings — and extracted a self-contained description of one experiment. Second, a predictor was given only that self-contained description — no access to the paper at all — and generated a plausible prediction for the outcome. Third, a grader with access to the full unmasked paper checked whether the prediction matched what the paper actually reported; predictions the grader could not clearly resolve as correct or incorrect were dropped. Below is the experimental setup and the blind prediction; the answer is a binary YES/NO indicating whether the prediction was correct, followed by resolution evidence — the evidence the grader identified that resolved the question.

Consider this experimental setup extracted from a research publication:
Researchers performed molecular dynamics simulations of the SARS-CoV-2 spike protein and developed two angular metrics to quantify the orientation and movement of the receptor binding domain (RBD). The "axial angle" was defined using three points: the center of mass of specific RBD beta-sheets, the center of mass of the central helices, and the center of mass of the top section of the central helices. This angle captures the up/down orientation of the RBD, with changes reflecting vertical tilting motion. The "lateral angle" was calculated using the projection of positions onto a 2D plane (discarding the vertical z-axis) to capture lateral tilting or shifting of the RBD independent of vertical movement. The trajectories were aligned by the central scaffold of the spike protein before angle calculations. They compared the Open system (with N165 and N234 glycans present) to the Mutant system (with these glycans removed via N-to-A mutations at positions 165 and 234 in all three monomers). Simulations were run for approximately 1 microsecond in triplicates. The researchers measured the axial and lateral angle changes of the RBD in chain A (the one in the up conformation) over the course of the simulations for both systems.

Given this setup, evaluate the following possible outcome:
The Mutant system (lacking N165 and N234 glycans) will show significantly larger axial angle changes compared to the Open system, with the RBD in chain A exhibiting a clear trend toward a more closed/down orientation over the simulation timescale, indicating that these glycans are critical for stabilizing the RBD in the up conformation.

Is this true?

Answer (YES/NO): NO